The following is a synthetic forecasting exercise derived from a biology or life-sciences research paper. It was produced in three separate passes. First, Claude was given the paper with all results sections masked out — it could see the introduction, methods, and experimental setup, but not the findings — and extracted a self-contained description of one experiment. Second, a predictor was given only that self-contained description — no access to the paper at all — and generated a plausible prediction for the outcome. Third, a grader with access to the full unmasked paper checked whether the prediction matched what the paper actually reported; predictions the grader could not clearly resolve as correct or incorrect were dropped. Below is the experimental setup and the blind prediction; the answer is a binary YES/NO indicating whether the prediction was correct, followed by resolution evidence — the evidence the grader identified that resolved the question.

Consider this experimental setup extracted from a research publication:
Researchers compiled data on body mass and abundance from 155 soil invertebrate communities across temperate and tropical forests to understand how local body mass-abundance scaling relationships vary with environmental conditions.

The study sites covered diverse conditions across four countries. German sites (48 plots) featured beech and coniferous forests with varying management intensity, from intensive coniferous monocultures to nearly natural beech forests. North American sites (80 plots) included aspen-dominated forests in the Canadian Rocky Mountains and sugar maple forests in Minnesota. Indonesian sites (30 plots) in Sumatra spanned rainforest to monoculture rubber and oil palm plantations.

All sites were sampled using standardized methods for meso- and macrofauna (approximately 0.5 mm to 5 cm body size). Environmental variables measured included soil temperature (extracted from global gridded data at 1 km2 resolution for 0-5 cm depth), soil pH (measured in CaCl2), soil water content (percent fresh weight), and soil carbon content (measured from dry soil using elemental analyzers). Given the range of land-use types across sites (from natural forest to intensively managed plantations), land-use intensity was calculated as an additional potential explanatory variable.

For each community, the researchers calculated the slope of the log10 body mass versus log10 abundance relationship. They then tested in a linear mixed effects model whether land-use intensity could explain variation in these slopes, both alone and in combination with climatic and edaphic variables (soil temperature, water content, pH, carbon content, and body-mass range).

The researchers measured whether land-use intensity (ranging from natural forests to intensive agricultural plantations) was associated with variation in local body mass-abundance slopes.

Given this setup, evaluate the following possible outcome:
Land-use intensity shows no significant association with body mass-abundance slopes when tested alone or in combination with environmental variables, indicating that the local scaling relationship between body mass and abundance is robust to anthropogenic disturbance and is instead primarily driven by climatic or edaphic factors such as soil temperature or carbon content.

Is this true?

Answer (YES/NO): YES